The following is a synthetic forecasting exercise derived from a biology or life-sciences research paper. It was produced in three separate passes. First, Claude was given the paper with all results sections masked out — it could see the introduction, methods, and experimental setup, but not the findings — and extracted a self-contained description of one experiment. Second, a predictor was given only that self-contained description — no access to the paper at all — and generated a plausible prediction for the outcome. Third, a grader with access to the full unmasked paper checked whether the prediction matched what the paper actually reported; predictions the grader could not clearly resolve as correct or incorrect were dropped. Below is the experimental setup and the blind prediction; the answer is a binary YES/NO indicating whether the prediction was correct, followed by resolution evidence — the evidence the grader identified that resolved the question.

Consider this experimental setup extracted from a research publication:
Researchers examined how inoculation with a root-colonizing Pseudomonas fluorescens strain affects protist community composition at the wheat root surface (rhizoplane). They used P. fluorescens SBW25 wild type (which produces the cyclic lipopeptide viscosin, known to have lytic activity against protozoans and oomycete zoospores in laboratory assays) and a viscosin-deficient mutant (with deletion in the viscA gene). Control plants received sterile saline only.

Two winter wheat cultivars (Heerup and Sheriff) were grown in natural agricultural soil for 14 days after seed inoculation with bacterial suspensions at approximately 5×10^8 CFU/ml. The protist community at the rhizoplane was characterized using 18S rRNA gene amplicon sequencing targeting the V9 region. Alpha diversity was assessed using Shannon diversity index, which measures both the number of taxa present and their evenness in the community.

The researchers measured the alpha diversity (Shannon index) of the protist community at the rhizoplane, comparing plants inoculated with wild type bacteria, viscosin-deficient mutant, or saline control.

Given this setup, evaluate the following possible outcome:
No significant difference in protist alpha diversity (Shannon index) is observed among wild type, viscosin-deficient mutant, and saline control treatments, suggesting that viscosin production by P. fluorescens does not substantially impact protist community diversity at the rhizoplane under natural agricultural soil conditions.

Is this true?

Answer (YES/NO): NO